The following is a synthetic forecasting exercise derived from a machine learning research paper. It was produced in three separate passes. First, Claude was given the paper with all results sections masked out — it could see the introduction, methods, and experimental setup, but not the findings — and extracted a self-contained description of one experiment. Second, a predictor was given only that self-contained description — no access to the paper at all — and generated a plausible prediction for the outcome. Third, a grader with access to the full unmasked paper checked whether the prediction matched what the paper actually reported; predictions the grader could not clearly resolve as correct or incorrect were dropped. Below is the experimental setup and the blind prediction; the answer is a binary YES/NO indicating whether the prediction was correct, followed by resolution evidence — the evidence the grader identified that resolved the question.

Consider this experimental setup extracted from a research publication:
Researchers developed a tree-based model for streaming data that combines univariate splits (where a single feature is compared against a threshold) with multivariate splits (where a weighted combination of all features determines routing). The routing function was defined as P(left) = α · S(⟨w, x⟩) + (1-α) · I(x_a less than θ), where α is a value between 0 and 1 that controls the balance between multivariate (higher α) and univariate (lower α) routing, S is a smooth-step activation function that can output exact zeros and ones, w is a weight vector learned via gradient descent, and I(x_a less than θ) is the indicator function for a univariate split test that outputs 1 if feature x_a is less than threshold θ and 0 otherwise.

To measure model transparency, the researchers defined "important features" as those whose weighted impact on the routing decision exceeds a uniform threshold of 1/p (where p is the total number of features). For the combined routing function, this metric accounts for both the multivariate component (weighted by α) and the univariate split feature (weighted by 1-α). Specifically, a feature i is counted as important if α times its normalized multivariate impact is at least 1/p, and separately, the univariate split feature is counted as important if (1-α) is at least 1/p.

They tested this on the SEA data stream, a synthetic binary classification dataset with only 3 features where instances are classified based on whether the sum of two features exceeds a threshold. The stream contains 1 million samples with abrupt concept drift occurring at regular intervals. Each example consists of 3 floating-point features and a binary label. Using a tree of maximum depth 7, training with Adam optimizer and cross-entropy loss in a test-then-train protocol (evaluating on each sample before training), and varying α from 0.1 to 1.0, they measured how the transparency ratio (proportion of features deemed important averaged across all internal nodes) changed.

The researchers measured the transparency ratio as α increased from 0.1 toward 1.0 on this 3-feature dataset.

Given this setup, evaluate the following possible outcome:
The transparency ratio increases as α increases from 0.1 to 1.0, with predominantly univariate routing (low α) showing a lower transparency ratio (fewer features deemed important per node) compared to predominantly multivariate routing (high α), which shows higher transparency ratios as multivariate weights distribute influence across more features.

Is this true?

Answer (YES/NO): NO